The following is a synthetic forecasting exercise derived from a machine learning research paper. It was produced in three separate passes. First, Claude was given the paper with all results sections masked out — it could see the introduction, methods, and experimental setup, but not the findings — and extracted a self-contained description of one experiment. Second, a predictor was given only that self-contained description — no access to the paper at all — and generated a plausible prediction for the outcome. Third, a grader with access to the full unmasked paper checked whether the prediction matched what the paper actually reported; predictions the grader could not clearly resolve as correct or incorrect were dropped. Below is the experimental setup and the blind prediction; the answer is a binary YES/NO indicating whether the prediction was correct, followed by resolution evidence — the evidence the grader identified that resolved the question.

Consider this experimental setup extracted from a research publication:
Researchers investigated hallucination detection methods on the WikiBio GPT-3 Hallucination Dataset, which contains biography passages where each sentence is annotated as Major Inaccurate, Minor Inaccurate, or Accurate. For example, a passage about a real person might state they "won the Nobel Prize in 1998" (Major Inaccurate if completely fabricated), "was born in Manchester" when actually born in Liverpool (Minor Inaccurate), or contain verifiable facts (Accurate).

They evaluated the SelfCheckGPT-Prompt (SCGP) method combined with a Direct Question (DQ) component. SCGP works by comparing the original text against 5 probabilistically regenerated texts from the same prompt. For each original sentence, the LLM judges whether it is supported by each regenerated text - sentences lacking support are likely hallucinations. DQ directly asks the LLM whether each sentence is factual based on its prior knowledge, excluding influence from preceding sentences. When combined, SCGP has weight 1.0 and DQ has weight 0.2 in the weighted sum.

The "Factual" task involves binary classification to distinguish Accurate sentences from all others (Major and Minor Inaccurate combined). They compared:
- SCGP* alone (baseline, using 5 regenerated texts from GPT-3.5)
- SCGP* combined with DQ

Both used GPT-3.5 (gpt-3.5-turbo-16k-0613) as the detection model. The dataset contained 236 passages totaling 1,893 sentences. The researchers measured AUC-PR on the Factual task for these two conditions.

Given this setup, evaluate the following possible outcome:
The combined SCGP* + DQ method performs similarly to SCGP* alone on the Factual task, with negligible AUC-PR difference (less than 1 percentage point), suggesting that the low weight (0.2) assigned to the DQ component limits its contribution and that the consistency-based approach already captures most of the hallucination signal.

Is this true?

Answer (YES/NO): NO